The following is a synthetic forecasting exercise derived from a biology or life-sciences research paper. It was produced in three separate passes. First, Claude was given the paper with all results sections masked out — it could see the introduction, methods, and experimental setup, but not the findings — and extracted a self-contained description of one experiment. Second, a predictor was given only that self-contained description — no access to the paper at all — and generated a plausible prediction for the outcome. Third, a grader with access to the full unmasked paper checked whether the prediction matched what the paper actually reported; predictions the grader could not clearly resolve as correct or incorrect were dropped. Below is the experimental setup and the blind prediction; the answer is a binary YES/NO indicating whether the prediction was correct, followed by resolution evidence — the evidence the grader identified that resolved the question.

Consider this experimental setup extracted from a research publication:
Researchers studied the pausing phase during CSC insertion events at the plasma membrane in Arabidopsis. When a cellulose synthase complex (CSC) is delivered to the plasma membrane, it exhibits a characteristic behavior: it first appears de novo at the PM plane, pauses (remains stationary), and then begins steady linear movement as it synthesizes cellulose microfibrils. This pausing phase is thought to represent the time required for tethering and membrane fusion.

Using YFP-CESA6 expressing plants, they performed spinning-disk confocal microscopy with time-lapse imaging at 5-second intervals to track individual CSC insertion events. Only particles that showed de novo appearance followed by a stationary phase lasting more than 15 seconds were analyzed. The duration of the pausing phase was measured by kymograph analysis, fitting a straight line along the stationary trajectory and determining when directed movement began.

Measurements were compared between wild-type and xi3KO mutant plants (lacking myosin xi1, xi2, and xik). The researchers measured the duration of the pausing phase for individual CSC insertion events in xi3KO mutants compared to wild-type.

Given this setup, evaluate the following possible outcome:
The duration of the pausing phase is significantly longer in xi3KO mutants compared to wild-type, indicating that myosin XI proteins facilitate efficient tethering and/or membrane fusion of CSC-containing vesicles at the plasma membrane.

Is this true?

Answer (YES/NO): NO